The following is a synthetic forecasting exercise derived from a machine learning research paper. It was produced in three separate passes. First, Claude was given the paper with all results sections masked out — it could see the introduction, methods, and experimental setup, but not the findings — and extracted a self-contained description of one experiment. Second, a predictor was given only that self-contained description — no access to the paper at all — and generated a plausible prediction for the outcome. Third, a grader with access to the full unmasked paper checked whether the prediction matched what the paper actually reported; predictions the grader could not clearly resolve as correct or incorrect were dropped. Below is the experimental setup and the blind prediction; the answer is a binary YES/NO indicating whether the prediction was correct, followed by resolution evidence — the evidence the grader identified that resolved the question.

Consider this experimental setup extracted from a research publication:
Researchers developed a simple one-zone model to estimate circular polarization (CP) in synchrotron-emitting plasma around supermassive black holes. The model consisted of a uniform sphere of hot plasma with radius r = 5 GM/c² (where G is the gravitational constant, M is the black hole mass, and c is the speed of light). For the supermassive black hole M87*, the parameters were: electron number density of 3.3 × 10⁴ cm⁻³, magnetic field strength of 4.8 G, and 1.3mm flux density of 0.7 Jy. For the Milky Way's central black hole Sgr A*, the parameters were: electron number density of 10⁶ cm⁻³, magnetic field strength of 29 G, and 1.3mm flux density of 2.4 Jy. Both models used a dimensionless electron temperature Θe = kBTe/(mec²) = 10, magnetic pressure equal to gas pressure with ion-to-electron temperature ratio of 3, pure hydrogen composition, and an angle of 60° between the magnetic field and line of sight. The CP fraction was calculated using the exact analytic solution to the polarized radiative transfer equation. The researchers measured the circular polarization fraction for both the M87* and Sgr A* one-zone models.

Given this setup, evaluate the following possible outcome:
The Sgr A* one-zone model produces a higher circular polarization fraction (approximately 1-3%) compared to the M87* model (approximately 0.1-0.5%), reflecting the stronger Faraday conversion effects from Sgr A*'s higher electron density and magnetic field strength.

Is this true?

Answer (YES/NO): NO